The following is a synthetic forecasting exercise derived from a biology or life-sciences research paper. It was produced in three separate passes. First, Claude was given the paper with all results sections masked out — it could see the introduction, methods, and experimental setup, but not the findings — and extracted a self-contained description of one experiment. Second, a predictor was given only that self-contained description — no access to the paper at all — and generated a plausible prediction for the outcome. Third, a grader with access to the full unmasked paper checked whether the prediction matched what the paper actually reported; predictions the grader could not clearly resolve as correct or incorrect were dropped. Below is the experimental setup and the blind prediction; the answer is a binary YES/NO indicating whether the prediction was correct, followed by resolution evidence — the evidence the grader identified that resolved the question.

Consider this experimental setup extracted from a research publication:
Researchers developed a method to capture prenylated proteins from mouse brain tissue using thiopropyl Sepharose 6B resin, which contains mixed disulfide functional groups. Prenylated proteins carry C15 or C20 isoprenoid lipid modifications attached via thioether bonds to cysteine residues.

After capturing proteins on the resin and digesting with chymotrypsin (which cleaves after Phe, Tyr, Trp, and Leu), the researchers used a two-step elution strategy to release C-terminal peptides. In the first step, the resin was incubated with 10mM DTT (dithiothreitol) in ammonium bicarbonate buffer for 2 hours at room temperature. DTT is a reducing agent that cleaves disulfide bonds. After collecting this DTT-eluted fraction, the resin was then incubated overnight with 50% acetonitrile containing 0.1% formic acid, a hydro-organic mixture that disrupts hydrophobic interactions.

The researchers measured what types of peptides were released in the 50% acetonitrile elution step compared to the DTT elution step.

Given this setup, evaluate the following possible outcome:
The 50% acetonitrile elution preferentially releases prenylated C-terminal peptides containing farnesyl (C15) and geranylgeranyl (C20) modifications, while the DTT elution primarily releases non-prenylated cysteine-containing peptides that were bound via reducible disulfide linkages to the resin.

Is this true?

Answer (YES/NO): NO